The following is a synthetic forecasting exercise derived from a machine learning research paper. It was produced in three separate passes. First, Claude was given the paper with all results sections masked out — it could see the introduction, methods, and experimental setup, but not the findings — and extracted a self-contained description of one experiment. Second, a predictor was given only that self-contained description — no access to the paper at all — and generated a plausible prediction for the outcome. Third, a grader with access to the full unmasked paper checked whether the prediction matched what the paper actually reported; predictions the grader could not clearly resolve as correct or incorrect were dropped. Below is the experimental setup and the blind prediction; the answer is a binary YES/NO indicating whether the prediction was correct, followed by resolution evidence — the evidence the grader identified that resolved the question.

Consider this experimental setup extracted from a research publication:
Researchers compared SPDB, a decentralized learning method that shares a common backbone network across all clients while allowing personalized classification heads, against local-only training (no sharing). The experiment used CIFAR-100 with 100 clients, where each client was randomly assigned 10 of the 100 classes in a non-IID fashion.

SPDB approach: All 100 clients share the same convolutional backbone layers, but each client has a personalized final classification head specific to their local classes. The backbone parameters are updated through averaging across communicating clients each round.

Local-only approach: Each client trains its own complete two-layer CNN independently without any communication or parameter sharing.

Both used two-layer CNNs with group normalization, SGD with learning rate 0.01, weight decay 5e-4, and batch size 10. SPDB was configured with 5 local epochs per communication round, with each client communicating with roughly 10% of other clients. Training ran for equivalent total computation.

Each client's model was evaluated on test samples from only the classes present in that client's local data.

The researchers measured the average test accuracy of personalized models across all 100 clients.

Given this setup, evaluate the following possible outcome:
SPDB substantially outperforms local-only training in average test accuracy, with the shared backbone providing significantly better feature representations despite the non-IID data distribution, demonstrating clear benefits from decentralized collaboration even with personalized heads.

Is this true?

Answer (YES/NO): NO